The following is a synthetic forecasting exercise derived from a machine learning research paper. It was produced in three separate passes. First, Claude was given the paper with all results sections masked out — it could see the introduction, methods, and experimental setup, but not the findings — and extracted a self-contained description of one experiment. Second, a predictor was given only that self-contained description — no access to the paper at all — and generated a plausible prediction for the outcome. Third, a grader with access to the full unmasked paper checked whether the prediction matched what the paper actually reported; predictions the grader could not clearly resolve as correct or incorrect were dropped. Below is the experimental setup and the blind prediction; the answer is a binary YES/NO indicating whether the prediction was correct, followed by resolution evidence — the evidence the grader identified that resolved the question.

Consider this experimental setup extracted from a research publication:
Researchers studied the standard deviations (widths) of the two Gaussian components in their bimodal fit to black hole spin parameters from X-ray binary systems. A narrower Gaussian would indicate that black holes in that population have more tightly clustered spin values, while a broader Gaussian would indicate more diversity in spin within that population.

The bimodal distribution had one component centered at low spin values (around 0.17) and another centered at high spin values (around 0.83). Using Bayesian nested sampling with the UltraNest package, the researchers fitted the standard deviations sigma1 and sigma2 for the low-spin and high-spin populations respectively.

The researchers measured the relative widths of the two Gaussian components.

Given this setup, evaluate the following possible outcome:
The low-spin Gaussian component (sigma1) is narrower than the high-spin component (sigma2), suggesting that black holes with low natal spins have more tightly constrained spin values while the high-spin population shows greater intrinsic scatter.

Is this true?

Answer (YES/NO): YES